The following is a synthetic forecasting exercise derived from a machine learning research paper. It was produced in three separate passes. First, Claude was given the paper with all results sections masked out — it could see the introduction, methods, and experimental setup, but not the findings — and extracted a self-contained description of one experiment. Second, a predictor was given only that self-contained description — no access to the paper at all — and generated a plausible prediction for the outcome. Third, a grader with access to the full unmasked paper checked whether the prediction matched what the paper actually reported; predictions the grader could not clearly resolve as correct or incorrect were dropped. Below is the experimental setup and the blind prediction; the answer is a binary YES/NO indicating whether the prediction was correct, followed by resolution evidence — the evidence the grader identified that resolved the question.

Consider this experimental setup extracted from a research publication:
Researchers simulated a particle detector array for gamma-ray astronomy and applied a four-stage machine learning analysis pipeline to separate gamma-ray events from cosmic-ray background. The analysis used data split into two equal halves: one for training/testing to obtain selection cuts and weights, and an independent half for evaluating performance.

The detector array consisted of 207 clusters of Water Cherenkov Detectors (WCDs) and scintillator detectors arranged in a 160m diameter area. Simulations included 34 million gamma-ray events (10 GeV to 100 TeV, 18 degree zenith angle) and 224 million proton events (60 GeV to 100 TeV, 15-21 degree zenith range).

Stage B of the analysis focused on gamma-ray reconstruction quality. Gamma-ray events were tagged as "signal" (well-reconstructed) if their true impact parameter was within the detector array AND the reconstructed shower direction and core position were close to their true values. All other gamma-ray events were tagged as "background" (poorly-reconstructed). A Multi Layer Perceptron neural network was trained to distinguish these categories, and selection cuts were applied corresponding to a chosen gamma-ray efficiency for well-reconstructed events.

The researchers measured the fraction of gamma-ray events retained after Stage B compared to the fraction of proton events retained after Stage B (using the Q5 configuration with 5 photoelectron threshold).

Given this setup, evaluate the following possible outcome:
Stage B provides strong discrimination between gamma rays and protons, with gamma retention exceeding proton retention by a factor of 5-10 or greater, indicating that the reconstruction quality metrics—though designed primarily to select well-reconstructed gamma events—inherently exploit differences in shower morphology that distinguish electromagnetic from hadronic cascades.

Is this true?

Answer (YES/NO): NO